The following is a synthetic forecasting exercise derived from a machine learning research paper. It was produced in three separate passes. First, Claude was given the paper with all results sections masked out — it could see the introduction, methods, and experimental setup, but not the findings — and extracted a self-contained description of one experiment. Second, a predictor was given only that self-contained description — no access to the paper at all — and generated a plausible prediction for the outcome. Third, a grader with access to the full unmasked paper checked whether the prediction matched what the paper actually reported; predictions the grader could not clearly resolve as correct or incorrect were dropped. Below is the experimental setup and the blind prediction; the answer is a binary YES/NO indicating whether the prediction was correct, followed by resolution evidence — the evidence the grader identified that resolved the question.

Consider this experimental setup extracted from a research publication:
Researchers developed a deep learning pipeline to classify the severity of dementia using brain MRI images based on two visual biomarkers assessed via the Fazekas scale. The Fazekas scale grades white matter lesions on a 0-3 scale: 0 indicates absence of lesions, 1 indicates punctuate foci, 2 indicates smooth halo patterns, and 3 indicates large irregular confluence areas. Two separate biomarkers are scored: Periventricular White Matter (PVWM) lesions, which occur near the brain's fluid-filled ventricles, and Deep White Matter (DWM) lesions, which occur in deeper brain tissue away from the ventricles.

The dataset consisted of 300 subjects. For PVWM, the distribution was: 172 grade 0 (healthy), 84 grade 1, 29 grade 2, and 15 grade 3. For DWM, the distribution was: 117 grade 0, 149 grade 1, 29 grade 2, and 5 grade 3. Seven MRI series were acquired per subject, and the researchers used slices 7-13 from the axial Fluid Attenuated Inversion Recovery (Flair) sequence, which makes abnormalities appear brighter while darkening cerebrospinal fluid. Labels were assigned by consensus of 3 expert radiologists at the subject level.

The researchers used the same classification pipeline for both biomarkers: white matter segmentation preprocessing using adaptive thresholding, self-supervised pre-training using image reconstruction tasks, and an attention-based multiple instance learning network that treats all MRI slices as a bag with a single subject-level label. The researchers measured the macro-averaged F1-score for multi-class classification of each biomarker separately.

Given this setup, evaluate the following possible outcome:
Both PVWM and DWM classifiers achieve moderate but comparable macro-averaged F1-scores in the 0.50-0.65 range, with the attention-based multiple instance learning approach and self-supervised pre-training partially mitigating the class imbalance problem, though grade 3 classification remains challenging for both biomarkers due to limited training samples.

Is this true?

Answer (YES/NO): NO